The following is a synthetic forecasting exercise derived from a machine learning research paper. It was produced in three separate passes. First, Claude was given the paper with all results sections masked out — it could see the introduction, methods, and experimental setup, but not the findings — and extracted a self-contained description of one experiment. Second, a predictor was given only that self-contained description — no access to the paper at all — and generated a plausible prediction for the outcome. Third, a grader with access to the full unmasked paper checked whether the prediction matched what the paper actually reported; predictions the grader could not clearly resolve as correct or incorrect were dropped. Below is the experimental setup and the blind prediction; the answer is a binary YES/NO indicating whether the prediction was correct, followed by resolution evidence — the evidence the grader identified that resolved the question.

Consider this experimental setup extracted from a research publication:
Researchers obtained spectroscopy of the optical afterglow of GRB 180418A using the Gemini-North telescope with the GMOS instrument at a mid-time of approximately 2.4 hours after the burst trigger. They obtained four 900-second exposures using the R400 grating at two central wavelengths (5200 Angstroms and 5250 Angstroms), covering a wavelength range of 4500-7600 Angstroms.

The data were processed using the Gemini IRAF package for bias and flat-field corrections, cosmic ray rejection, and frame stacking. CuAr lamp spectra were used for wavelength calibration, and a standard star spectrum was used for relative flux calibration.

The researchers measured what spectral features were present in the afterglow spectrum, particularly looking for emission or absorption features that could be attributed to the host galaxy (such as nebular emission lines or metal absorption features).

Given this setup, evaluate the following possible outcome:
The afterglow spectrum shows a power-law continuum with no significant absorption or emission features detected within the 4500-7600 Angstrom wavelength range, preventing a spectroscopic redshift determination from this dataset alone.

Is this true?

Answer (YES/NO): YES